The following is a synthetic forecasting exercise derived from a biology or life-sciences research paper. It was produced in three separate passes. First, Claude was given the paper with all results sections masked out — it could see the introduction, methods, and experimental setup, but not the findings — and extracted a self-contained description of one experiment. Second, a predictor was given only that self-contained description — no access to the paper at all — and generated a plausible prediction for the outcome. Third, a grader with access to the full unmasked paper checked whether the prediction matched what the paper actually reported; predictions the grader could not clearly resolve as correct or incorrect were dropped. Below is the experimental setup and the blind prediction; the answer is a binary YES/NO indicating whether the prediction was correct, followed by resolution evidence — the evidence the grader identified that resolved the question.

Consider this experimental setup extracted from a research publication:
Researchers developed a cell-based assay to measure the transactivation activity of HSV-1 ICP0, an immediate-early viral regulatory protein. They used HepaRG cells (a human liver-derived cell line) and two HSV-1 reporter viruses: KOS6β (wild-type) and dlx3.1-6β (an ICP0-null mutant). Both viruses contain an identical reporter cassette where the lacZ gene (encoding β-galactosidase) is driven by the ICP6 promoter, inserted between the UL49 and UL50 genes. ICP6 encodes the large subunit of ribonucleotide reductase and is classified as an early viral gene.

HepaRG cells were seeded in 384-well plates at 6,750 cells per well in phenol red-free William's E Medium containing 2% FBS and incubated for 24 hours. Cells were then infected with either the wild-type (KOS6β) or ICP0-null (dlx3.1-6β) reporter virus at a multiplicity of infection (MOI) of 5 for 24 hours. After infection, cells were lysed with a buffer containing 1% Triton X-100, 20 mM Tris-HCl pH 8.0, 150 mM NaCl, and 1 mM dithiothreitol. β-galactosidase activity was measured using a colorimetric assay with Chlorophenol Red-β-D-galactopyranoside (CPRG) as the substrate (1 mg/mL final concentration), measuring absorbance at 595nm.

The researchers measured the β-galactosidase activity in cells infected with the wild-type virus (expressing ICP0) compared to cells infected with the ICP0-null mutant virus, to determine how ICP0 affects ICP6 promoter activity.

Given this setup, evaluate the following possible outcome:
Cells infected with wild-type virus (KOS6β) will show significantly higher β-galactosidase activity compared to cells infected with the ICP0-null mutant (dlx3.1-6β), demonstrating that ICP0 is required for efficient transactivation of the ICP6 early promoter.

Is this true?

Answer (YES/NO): YES